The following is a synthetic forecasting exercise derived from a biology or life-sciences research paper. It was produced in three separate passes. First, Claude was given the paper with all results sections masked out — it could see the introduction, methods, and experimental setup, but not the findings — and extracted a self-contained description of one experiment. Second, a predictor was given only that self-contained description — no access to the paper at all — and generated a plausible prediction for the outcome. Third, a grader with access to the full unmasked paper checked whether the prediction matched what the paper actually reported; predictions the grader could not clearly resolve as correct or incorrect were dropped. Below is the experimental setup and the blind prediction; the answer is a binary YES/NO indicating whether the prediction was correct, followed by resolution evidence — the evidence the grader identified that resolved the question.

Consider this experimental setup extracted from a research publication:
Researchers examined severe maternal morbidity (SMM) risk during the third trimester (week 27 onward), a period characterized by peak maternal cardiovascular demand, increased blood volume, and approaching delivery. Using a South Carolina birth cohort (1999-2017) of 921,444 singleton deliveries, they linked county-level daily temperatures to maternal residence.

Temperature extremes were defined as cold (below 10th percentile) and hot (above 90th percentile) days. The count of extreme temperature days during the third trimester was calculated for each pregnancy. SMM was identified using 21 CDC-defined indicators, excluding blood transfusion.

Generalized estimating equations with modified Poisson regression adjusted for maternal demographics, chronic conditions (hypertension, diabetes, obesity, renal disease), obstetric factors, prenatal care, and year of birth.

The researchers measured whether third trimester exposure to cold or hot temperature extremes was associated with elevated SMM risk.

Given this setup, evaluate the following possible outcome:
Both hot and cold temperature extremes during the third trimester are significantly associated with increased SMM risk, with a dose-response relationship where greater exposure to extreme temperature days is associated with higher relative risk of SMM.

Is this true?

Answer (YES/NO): NO